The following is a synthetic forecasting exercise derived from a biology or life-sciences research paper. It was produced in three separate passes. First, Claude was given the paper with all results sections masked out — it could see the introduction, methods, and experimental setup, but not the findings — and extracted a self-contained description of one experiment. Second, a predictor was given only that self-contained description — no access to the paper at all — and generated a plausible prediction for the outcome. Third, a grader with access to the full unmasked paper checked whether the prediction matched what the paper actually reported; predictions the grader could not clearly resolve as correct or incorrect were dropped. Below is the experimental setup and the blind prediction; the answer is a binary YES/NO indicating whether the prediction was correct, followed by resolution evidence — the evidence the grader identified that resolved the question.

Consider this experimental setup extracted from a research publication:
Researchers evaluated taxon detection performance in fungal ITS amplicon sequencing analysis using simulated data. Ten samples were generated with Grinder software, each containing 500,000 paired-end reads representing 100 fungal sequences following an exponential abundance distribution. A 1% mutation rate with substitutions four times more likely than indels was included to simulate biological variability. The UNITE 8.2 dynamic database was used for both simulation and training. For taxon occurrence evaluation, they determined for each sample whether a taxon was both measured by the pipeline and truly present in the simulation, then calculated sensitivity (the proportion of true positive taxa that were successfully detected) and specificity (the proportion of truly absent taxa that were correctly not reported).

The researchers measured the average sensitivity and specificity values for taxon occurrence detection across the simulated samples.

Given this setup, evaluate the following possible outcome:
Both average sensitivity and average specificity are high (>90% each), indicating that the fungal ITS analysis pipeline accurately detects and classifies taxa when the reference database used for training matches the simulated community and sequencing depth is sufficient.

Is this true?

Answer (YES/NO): NO